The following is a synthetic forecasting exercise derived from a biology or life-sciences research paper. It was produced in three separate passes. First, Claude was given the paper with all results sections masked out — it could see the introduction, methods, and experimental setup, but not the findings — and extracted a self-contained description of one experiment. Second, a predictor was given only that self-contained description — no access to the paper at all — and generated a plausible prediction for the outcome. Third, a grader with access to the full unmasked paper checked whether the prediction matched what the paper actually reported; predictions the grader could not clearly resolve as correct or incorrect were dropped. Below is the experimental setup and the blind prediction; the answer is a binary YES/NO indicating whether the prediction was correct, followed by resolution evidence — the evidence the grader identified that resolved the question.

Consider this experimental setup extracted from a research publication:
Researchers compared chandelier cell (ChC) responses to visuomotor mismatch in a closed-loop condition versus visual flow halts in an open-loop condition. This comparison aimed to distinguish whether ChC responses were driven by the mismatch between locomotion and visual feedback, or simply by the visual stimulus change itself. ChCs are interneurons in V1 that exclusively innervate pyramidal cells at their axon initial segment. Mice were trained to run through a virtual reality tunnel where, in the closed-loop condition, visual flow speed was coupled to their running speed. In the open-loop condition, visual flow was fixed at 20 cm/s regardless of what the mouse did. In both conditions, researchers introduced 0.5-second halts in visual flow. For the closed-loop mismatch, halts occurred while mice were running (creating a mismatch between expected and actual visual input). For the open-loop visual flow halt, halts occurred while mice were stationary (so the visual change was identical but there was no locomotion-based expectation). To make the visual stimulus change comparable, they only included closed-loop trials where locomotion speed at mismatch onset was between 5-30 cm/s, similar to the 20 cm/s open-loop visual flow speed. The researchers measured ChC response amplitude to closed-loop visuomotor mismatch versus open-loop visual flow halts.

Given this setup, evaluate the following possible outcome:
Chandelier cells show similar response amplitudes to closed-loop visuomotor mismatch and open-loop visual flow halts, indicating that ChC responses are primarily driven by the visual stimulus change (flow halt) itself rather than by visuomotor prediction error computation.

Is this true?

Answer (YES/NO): NO